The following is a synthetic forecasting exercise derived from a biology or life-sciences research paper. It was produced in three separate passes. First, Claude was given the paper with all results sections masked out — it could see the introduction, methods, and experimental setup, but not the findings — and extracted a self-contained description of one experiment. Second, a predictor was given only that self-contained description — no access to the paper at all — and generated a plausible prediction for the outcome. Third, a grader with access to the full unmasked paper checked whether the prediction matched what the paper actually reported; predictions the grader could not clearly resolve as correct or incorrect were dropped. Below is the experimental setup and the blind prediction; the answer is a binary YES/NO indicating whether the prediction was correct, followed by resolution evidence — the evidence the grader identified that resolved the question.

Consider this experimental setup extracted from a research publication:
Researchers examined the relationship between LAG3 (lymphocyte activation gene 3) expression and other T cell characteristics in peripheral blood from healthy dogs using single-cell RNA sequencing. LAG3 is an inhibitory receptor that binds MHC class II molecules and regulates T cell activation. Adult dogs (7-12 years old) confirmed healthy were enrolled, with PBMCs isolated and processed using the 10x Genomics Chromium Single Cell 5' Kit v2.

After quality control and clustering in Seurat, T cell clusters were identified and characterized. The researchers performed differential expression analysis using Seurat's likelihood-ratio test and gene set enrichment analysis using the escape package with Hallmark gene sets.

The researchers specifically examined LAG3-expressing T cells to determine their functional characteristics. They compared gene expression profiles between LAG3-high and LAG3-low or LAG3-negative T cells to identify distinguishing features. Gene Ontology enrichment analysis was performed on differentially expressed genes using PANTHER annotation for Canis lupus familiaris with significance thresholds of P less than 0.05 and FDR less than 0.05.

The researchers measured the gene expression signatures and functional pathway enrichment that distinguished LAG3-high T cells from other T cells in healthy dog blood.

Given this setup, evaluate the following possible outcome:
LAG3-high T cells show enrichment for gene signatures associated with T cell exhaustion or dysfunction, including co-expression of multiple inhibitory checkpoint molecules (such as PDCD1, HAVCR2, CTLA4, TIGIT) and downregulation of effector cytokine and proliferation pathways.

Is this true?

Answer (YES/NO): NO